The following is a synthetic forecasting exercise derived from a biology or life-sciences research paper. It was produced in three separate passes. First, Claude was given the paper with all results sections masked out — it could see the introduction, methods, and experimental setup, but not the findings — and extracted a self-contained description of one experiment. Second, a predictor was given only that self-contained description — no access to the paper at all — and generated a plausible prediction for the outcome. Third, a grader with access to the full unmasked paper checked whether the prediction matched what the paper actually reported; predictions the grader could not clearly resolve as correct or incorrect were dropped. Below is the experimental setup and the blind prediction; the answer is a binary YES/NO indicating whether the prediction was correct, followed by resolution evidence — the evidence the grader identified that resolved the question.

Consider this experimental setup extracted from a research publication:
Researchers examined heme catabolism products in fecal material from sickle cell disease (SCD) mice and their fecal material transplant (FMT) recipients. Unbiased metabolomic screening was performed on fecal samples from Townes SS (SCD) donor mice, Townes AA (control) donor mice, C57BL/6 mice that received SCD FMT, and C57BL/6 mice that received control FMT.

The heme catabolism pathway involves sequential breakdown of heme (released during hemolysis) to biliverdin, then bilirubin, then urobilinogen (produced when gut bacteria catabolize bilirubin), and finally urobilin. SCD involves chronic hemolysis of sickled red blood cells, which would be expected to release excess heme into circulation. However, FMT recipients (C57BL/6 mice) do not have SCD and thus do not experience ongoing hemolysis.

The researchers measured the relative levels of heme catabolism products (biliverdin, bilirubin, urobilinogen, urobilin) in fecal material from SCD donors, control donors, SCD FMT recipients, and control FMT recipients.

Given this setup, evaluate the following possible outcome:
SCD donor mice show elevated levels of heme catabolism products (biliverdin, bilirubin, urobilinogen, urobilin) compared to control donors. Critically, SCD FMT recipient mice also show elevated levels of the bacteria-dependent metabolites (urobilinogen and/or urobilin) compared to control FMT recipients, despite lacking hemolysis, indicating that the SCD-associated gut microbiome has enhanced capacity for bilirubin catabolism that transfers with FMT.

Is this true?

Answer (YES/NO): NO